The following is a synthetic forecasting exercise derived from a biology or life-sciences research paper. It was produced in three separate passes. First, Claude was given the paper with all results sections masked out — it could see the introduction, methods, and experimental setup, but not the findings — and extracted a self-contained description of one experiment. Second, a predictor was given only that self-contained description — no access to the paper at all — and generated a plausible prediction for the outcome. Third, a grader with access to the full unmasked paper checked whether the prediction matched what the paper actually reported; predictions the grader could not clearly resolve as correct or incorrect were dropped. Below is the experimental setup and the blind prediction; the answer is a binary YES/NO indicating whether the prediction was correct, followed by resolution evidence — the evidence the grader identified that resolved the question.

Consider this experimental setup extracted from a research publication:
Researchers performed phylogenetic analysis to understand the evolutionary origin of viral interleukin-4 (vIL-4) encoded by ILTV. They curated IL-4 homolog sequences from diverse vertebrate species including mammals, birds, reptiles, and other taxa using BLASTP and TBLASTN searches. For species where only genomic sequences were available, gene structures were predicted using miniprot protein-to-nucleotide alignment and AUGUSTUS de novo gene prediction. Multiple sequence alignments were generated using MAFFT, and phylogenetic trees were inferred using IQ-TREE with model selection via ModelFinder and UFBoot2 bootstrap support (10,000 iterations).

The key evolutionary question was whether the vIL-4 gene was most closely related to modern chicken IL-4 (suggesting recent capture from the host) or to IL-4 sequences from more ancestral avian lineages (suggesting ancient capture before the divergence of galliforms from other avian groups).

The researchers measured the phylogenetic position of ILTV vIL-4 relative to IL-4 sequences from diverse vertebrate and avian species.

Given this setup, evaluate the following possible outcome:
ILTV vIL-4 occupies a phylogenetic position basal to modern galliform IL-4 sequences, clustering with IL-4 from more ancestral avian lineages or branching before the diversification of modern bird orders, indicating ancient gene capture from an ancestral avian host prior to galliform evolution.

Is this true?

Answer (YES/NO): NO